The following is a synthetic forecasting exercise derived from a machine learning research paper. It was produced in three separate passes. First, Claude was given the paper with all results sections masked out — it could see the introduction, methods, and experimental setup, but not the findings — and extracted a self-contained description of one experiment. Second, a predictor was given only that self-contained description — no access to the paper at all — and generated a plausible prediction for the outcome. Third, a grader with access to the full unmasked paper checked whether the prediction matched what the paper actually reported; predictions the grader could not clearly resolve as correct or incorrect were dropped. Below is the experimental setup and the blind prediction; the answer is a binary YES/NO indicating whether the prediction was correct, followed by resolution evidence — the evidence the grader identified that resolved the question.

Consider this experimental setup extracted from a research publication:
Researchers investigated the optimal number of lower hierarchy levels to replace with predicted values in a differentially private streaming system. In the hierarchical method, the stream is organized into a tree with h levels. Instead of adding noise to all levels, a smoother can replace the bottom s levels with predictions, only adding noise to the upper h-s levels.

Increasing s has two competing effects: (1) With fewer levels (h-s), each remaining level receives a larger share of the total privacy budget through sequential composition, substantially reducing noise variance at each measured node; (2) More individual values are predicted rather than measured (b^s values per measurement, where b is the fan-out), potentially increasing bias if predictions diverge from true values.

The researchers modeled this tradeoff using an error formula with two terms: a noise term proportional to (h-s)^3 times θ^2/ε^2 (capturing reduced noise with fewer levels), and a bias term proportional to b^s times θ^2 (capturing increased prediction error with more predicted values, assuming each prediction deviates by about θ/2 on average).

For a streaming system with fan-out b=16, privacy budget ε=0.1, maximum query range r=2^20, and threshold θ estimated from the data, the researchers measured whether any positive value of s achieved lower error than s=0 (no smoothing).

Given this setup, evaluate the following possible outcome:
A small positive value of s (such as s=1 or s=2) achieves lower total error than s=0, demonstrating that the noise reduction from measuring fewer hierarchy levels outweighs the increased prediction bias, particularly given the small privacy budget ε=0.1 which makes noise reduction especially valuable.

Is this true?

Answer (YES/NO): YES